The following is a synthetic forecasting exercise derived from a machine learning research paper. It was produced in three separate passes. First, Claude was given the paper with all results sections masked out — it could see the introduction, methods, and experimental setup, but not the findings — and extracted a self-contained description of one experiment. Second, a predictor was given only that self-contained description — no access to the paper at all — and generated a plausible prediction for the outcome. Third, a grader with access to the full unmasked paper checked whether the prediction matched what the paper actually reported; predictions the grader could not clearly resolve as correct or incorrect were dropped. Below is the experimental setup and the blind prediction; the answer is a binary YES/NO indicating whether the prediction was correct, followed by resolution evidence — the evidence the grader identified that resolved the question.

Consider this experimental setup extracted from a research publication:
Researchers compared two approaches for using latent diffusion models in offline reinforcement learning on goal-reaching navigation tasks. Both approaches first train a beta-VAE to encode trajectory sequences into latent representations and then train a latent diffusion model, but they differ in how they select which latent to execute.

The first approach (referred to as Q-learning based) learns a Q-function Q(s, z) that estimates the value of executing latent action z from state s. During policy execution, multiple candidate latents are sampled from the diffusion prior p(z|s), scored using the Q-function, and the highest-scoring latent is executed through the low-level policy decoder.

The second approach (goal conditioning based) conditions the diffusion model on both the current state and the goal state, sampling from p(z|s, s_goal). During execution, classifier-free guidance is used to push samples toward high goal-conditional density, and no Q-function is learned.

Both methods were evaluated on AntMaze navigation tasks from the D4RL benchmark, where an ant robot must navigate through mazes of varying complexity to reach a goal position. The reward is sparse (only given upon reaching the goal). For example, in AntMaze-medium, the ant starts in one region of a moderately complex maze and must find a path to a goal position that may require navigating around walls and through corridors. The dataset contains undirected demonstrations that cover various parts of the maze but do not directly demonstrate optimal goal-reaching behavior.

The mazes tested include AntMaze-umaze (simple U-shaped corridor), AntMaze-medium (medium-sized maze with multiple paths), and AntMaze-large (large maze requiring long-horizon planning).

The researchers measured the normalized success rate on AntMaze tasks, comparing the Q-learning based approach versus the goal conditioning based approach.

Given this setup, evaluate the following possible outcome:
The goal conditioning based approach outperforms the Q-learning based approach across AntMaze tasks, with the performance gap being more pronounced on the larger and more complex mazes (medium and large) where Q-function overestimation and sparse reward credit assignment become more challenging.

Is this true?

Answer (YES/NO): YES